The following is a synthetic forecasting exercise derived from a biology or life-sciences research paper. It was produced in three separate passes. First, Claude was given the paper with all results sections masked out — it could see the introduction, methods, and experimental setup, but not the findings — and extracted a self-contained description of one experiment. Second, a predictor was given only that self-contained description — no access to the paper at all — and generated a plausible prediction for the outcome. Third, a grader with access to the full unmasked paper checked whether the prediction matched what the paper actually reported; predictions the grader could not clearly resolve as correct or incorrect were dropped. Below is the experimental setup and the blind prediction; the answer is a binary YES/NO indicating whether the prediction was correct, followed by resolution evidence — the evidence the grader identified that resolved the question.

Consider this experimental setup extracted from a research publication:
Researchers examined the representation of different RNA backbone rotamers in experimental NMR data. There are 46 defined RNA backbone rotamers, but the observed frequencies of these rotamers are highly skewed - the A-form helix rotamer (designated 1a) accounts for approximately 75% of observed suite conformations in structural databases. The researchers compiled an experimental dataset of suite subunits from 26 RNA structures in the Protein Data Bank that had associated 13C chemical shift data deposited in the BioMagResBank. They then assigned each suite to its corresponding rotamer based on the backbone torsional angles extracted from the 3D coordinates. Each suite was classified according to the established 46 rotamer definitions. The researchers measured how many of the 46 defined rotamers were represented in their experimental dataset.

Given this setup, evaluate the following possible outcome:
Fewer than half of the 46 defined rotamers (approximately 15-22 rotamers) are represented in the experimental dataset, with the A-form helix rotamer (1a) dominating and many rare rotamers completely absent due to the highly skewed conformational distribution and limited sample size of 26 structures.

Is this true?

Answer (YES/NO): NO